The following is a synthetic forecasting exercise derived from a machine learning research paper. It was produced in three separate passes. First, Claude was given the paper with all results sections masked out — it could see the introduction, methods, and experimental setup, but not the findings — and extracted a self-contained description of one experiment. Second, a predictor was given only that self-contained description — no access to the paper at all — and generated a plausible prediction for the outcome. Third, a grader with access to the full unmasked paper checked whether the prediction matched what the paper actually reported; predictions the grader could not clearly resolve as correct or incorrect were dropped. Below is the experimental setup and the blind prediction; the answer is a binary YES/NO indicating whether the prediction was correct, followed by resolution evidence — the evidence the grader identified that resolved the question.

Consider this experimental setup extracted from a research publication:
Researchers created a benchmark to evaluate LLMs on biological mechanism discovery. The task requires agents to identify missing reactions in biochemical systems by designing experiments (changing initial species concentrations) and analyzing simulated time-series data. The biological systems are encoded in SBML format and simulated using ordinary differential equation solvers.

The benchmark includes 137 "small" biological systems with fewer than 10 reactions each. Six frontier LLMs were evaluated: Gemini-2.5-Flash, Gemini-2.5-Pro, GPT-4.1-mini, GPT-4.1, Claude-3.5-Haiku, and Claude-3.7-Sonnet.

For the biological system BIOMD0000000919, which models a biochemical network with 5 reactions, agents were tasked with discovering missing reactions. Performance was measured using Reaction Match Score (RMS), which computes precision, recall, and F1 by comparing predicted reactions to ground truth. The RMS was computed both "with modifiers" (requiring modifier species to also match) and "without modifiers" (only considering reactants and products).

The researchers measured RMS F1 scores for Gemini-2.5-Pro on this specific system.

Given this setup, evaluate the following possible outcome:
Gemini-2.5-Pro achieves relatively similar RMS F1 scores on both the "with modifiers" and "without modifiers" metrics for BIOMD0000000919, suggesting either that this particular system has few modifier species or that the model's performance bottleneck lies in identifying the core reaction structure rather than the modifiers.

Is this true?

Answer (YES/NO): NO